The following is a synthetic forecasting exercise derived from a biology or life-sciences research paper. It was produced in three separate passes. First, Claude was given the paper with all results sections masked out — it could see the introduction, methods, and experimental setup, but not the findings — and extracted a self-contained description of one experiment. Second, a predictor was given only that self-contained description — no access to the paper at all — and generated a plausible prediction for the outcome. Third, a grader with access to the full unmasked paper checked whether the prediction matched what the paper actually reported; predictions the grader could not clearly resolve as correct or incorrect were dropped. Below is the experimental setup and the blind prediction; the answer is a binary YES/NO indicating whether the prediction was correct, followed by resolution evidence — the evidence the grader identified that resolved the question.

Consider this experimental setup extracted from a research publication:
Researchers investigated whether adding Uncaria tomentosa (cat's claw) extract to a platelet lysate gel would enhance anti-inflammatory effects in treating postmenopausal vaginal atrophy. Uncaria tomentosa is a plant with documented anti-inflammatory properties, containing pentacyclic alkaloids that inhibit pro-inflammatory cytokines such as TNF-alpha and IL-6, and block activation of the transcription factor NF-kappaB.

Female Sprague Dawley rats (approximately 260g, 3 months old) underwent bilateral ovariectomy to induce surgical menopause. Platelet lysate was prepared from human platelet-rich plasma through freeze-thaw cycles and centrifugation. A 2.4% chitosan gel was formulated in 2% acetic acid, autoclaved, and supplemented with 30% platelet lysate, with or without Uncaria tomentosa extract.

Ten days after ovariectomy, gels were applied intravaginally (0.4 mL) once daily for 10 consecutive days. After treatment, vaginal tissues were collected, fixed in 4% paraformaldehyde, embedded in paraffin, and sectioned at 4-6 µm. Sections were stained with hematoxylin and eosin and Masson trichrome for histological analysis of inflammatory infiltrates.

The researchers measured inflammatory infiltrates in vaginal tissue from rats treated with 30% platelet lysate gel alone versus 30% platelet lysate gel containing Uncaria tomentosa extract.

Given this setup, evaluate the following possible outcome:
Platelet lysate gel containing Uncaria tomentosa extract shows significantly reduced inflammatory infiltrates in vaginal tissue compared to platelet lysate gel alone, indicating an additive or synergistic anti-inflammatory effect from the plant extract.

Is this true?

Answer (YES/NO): NO